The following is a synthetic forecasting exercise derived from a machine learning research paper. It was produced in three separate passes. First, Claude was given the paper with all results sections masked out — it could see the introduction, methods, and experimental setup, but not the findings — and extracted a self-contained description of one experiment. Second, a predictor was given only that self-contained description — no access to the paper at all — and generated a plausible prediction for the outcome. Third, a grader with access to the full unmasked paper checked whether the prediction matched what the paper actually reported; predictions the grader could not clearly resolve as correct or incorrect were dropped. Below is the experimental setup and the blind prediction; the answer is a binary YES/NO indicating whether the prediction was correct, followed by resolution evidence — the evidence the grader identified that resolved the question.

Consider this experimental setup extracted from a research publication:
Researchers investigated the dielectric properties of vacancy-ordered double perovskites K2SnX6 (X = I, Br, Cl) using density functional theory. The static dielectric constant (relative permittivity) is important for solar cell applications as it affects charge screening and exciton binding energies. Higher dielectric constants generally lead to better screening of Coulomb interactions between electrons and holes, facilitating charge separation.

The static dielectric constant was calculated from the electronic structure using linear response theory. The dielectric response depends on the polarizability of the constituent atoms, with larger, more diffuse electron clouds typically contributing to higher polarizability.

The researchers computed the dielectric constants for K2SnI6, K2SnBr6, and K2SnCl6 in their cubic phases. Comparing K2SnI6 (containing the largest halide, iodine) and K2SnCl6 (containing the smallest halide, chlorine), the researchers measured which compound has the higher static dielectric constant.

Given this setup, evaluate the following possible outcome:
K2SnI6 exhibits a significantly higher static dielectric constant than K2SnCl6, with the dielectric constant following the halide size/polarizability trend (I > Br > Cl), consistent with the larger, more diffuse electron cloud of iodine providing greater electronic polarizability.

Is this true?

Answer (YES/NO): YES